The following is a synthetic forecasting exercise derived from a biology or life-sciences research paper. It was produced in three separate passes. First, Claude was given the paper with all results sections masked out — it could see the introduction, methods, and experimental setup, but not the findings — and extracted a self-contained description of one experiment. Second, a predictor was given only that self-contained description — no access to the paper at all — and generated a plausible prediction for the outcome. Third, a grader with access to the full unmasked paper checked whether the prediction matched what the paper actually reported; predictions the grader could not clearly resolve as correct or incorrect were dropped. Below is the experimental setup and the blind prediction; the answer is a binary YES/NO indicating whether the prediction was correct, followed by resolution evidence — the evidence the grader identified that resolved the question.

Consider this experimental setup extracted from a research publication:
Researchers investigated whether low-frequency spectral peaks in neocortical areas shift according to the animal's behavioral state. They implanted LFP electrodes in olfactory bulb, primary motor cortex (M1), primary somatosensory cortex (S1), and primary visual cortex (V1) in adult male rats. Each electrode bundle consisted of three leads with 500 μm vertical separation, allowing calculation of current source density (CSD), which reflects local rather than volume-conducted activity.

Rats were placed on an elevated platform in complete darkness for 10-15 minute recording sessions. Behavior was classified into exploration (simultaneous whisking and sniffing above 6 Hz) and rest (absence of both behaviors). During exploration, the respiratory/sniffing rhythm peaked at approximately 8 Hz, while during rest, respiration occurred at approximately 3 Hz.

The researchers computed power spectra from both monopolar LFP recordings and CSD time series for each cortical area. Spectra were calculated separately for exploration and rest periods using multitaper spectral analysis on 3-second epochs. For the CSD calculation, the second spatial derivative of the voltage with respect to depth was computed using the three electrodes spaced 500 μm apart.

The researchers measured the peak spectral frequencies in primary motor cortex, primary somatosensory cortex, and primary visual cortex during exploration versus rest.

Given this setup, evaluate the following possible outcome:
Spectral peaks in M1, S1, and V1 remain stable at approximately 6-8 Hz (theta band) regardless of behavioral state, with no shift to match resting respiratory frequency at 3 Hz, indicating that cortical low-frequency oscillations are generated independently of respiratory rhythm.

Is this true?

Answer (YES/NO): NO